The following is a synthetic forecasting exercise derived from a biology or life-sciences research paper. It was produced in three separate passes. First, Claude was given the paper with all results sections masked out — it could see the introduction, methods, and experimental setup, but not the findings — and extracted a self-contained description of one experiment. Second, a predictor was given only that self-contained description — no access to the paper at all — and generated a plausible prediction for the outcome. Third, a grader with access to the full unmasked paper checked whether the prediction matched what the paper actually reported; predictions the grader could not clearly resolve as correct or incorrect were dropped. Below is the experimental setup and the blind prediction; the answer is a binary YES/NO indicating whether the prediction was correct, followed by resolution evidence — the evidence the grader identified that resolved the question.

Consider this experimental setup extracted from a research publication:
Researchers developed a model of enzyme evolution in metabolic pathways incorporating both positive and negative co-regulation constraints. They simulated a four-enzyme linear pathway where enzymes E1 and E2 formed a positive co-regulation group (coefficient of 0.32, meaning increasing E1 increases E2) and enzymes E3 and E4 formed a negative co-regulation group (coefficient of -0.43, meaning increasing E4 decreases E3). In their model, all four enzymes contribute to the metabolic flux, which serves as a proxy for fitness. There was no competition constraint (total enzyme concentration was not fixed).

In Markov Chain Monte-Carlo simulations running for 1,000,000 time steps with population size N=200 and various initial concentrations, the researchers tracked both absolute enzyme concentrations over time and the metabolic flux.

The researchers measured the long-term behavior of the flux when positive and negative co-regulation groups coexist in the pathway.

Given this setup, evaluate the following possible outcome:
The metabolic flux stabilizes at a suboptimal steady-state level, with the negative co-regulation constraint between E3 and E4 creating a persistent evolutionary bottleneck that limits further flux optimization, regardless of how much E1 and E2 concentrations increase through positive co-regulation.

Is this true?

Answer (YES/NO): YES